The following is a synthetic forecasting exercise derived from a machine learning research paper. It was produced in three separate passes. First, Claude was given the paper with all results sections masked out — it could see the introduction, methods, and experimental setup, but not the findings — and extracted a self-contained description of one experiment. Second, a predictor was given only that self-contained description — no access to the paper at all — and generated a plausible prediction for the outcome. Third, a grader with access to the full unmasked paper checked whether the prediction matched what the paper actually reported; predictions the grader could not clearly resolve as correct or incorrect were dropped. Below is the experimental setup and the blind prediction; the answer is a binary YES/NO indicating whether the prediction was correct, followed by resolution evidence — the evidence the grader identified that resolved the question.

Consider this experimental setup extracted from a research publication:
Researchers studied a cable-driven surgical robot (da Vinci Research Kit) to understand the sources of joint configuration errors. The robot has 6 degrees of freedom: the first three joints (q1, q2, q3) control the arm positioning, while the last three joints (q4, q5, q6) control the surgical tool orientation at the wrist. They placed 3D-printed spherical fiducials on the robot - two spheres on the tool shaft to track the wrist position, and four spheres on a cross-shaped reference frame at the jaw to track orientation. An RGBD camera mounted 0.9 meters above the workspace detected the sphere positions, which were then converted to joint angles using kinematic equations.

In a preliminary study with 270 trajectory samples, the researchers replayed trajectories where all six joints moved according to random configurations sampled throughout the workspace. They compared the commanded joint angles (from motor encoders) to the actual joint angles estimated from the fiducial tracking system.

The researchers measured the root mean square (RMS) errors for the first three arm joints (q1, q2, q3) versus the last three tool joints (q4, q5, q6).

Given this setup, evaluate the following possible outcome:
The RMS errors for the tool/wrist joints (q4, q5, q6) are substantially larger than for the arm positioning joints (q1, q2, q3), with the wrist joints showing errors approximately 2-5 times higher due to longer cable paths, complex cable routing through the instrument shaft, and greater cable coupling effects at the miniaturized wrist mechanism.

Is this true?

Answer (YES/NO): NO